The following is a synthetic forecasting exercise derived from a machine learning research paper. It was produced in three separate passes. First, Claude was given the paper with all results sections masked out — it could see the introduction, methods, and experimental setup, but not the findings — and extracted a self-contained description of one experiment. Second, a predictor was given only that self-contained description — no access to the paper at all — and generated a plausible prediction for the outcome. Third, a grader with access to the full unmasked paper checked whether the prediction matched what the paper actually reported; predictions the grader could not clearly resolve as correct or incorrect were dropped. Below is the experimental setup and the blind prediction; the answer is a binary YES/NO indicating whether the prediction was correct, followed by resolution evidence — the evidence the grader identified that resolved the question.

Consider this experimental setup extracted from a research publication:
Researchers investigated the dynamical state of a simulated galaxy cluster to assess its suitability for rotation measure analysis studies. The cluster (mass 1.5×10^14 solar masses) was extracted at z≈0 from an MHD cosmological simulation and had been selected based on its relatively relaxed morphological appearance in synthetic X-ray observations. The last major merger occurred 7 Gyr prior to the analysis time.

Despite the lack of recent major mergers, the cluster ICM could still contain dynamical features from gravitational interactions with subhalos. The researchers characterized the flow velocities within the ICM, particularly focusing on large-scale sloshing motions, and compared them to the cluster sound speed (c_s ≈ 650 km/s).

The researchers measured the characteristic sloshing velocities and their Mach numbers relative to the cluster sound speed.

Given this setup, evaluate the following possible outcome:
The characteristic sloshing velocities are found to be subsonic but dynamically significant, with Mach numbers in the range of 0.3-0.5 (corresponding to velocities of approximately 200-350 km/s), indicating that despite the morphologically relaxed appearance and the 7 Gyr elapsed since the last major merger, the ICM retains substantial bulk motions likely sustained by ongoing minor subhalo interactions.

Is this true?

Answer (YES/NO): NO